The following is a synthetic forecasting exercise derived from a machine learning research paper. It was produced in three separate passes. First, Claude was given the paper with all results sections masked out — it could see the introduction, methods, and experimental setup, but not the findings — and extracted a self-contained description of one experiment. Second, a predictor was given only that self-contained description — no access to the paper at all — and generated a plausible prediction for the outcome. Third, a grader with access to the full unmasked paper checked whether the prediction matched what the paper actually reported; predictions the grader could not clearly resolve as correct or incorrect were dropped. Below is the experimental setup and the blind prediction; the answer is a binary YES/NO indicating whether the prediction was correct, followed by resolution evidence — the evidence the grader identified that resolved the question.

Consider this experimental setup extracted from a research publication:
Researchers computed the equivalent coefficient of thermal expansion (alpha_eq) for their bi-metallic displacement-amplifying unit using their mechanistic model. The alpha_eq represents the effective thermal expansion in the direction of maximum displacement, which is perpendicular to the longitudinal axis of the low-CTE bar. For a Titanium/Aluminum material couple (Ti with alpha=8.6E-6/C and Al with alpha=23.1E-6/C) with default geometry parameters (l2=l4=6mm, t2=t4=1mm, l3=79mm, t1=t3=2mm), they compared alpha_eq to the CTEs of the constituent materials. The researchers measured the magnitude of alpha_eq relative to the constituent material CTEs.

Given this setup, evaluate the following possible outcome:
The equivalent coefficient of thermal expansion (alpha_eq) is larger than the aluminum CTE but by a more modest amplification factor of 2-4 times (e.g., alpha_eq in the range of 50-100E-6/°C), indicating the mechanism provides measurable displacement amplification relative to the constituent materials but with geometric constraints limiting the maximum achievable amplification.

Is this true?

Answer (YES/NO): NO